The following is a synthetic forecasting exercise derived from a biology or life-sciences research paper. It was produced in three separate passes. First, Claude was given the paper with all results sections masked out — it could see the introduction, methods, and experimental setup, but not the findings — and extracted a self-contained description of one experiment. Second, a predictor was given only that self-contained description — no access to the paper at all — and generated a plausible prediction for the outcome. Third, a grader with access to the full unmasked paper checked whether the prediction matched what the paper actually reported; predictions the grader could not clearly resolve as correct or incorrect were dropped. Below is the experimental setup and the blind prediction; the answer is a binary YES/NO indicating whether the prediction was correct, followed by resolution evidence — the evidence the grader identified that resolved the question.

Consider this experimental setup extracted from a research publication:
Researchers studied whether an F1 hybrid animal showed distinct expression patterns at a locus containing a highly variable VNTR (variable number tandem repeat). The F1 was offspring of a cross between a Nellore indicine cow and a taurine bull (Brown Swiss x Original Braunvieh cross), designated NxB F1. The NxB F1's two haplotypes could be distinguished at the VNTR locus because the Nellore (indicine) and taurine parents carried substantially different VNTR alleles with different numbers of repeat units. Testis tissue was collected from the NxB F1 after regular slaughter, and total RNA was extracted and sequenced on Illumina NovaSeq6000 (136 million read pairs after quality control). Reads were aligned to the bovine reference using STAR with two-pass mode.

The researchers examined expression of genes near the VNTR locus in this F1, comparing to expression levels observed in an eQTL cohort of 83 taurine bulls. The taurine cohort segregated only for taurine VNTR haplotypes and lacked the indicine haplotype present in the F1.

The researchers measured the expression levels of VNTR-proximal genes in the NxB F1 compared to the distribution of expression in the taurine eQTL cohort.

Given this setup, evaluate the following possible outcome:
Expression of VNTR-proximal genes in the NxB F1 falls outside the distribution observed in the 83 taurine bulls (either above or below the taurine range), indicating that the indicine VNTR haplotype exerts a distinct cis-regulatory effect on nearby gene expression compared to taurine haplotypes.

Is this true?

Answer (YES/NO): NO